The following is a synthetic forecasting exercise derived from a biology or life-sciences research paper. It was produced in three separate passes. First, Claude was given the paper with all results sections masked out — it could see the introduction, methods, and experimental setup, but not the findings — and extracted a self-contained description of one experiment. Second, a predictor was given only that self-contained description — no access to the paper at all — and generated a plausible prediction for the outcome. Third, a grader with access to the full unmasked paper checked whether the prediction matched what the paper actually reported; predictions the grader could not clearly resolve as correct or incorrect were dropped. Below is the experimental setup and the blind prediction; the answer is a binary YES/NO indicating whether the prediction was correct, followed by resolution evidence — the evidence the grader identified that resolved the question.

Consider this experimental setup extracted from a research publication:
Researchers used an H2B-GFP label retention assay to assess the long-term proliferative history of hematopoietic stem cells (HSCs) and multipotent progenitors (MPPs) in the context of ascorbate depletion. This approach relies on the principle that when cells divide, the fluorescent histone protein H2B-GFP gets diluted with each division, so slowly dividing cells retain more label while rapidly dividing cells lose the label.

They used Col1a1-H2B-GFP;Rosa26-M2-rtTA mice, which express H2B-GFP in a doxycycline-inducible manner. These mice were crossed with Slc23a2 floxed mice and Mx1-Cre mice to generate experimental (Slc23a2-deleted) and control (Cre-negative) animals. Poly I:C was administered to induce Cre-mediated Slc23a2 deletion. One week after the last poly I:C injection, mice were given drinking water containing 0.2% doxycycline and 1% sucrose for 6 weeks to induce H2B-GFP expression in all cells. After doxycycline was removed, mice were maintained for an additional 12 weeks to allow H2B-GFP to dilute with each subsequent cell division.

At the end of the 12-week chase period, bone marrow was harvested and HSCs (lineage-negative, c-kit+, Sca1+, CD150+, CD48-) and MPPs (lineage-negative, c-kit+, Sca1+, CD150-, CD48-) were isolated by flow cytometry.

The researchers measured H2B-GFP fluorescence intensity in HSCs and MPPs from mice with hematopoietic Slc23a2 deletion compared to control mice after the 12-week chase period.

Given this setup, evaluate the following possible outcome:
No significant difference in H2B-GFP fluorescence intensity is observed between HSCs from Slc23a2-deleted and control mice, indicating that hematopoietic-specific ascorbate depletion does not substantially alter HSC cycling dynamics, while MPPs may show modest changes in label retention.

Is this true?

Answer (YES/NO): NO